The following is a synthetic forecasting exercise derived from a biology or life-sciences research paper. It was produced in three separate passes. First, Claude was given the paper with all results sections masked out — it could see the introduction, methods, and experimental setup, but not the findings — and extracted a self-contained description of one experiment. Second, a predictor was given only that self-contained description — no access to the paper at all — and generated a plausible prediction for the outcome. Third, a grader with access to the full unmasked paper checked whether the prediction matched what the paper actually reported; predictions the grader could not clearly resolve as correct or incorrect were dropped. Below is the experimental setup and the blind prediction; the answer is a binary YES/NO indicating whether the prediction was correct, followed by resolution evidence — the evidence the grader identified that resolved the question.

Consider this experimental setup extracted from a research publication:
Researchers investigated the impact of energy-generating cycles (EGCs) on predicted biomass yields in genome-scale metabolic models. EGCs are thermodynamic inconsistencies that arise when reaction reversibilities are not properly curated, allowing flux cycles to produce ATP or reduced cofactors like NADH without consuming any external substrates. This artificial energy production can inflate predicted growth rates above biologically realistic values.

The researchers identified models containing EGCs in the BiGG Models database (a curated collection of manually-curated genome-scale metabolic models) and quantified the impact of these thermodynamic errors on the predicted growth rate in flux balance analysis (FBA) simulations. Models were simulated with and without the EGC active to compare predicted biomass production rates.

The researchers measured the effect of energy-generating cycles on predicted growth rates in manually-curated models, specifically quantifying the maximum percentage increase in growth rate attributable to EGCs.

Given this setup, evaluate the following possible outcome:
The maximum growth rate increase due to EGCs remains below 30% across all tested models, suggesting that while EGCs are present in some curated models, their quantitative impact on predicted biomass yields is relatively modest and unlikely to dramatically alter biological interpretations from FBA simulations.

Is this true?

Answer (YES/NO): YES